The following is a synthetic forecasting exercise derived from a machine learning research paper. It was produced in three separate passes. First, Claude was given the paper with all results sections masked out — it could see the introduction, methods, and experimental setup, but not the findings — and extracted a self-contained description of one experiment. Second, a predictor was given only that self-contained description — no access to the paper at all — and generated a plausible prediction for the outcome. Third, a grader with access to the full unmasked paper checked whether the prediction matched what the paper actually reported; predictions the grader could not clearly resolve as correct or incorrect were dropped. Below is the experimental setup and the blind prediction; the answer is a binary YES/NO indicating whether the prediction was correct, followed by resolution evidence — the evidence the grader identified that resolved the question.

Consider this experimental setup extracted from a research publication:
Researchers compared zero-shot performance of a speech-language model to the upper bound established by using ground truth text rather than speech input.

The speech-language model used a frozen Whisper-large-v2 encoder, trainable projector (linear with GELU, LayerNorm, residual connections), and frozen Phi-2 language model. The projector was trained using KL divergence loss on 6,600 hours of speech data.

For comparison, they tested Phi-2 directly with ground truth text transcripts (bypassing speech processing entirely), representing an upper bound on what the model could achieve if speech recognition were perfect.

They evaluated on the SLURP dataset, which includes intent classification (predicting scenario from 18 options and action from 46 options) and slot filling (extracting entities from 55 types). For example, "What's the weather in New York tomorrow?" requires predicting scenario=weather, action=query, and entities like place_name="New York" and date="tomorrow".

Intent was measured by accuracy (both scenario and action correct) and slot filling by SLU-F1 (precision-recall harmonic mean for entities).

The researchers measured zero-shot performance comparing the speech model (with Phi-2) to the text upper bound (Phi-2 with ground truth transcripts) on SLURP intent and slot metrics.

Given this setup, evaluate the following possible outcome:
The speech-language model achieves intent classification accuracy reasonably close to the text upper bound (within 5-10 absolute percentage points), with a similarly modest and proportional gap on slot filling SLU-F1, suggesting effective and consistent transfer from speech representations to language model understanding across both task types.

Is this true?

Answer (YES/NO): NO